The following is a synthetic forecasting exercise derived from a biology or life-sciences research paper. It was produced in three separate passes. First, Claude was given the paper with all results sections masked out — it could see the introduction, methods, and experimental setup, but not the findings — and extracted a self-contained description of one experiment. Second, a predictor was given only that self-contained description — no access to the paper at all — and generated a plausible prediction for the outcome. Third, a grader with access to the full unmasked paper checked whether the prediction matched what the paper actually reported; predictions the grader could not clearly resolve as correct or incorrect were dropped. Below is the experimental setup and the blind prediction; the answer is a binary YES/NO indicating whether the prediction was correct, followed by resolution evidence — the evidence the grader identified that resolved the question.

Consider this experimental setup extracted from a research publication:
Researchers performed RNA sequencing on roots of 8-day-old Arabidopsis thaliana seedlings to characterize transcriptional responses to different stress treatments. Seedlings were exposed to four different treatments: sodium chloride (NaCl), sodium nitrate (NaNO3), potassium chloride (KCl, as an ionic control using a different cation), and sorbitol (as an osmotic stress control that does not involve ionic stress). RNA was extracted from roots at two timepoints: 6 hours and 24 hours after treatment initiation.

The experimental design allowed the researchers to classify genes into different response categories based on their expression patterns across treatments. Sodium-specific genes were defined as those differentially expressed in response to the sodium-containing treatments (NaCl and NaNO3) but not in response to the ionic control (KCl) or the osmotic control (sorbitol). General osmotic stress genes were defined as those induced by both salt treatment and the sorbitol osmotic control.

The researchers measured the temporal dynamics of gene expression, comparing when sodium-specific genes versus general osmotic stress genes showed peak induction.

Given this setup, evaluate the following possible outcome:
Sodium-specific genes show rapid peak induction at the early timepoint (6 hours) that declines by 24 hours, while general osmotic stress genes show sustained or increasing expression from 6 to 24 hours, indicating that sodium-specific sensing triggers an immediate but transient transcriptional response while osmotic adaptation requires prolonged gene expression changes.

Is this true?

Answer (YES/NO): YES